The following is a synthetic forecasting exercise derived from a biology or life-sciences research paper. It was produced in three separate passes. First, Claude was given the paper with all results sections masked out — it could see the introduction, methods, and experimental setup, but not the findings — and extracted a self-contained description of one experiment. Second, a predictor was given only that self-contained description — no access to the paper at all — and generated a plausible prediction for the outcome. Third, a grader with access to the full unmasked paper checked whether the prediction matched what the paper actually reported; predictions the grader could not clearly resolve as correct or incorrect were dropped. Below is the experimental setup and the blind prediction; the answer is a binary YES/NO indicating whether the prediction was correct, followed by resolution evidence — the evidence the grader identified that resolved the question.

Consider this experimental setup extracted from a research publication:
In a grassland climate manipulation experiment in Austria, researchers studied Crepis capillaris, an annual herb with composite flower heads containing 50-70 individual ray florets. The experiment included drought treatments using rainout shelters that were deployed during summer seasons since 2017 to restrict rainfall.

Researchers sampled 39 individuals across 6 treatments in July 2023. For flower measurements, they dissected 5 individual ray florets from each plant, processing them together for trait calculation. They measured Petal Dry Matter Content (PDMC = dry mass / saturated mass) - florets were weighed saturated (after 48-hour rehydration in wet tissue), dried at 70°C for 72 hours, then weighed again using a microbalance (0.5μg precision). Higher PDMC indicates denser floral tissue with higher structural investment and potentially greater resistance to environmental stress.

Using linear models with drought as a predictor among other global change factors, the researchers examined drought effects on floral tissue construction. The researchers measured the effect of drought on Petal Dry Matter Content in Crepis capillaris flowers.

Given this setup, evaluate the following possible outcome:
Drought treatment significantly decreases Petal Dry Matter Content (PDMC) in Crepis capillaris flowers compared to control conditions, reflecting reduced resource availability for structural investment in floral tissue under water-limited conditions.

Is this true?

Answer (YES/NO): NO